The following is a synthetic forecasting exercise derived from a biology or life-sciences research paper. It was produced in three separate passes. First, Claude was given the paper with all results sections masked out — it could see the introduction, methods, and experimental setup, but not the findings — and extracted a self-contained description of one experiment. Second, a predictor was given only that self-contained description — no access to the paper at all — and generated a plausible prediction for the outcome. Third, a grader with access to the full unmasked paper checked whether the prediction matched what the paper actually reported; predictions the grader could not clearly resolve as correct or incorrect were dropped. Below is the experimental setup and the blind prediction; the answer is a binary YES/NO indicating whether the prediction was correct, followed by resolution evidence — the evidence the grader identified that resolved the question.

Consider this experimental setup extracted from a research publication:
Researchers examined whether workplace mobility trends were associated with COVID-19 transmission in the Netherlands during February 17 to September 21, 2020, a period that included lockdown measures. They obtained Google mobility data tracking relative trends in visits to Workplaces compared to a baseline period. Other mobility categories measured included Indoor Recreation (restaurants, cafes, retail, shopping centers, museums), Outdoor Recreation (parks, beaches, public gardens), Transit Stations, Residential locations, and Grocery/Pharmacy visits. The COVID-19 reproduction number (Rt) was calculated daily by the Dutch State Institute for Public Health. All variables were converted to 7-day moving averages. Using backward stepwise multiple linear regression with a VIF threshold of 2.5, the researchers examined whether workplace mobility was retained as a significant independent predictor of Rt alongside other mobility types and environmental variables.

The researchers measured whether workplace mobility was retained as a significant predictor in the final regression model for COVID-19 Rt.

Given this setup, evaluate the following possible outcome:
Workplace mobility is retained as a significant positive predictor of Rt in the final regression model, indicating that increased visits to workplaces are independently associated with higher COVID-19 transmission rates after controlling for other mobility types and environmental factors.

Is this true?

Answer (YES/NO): NO